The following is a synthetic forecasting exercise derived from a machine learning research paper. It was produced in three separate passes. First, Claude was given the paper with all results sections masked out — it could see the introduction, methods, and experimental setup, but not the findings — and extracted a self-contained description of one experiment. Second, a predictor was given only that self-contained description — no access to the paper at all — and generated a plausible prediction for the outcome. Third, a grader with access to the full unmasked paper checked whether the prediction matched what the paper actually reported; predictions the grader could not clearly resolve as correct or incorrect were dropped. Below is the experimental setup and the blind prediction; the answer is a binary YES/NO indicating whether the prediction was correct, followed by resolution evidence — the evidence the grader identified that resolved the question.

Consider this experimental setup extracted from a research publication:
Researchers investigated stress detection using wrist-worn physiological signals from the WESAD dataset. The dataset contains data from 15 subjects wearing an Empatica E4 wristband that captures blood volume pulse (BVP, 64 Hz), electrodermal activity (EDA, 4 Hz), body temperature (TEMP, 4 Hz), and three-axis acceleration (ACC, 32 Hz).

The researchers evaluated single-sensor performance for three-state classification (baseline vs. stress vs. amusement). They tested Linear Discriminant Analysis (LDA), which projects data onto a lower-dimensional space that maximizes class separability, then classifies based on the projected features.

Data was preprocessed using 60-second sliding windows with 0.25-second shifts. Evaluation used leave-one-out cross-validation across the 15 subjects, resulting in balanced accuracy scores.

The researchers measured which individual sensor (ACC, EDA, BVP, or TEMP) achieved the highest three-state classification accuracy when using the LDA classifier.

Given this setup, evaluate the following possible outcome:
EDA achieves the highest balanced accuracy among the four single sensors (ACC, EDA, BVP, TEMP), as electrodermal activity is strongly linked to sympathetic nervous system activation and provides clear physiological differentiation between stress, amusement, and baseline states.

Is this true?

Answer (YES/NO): NO